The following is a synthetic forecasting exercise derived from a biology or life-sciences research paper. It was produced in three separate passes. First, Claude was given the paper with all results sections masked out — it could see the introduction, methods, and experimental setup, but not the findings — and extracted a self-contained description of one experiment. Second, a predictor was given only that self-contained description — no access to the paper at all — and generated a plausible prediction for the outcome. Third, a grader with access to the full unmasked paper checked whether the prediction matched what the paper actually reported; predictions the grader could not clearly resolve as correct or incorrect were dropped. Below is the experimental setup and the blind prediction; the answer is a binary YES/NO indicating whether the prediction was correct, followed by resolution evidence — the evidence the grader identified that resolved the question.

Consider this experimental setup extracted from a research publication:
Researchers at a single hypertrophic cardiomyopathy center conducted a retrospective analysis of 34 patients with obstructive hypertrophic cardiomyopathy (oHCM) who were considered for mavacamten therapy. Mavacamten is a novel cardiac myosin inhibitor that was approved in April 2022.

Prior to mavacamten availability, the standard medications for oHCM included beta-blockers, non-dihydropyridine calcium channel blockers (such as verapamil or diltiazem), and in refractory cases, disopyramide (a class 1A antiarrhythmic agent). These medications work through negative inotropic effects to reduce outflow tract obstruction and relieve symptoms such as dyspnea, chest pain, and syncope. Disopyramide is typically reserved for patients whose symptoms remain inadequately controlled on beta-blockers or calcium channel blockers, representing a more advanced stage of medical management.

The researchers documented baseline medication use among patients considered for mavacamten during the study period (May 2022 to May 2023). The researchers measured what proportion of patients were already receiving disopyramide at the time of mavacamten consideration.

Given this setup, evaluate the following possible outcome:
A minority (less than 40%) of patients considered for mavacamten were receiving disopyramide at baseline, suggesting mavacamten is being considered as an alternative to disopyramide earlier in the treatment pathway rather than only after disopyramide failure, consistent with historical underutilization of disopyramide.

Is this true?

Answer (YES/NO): NO